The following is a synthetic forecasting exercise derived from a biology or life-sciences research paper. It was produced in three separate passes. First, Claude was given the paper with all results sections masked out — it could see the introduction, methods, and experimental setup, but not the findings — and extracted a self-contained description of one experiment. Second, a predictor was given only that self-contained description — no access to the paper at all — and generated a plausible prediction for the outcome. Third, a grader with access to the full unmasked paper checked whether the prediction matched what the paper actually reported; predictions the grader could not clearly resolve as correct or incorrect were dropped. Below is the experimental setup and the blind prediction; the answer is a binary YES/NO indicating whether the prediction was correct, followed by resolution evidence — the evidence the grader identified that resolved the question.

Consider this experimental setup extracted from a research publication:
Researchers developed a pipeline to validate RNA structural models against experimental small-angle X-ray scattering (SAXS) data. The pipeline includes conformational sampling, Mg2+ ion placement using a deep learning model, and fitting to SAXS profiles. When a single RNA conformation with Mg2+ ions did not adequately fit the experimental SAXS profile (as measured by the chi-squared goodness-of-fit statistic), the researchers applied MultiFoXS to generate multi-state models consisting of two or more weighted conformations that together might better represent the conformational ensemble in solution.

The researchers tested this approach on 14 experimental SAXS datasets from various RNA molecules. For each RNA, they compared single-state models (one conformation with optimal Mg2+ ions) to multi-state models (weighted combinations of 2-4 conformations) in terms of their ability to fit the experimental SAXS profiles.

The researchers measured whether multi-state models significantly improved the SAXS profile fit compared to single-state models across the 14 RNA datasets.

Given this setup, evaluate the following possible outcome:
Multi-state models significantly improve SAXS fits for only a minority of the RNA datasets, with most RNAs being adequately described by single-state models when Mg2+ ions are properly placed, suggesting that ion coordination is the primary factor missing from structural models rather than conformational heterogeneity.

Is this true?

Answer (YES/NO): NO